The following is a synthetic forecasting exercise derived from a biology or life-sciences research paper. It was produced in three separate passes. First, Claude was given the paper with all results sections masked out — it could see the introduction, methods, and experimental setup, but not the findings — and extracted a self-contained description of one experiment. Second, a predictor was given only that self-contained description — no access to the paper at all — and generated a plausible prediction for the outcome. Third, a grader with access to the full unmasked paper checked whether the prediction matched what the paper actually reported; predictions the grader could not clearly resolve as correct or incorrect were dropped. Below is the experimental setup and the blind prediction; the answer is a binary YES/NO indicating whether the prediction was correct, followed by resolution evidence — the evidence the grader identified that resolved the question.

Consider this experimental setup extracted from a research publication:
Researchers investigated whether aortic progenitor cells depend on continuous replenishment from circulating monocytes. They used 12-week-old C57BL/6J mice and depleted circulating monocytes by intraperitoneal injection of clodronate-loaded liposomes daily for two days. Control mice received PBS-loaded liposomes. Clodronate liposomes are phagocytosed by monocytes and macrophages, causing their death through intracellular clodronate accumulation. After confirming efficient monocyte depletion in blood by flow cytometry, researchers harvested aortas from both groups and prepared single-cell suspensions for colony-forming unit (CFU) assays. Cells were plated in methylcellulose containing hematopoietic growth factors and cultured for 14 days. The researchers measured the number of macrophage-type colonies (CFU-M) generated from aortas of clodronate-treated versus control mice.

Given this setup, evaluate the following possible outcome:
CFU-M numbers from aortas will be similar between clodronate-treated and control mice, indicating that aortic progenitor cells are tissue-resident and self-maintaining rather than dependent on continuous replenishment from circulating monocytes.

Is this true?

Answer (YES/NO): NO